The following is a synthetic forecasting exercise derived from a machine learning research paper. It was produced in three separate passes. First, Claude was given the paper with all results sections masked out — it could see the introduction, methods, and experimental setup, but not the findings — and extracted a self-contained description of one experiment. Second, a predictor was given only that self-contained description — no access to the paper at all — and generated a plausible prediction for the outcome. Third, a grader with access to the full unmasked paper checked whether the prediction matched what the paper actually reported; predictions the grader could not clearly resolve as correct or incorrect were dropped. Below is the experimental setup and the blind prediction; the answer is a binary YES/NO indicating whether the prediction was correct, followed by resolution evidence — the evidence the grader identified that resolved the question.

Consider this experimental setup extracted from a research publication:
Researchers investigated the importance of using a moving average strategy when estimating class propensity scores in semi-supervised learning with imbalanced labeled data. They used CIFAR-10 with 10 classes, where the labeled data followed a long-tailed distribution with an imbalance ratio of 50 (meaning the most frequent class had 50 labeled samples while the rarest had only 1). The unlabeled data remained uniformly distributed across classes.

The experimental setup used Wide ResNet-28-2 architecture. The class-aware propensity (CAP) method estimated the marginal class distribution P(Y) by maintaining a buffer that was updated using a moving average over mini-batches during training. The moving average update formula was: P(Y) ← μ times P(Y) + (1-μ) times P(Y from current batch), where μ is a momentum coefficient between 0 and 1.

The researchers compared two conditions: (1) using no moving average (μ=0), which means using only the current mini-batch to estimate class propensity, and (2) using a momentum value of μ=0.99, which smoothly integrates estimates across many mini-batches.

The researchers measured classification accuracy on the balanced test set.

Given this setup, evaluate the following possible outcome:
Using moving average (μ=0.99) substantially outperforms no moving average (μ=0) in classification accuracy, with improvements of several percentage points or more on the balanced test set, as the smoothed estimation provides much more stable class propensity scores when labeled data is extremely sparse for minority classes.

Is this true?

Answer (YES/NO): NO